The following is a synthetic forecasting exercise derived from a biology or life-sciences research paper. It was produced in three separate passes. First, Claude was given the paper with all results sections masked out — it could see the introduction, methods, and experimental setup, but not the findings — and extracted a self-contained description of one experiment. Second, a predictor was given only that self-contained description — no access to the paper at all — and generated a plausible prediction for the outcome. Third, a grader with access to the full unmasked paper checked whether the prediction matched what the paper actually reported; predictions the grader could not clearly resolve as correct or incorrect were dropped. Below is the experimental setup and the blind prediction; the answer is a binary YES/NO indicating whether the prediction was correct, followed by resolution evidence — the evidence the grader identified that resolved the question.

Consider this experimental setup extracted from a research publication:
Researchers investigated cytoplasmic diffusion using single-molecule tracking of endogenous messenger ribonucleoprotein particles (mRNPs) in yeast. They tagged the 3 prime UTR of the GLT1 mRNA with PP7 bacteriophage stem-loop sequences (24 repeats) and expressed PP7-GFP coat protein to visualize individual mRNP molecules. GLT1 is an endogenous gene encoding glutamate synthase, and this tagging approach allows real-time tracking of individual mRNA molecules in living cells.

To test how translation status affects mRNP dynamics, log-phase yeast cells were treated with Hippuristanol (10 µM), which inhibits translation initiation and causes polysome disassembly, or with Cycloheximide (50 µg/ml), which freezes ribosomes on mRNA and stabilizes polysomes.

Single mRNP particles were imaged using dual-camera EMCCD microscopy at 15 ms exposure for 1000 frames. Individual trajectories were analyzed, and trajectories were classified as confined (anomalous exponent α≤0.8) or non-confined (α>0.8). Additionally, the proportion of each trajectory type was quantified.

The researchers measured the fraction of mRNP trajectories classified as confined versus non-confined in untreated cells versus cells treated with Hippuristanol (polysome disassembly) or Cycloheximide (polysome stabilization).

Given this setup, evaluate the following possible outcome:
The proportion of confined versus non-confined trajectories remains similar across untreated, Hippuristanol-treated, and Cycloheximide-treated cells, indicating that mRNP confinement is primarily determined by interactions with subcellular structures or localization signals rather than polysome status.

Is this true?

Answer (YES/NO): NO